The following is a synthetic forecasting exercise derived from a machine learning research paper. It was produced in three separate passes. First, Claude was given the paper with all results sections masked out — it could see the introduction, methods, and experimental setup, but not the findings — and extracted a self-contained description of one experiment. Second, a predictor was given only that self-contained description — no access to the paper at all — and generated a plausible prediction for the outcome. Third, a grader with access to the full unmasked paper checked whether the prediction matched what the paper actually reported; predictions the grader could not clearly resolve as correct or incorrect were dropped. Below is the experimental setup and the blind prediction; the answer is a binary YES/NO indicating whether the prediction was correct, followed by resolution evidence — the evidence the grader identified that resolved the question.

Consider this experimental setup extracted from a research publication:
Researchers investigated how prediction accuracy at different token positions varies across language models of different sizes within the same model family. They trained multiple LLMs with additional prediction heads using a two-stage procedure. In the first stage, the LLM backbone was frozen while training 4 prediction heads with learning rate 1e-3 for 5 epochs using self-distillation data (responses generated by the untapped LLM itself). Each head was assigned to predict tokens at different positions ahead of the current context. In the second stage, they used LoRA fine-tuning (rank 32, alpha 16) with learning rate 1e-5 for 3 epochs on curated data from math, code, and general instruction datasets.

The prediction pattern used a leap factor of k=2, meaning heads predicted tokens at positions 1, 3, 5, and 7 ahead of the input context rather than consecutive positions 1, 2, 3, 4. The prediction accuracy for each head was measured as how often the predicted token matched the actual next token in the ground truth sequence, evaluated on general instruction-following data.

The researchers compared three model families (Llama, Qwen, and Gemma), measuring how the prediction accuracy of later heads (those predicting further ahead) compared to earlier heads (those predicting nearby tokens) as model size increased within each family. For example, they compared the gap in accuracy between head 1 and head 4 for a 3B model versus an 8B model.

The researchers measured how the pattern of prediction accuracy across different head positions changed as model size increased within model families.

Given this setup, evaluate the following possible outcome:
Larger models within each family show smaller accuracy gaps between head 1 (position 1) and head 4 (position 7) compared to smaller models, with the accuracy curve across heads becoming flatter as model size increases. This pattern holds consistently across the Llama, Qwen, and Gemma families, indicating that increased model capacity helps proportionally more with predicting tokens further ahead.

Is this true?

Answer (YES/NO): NO